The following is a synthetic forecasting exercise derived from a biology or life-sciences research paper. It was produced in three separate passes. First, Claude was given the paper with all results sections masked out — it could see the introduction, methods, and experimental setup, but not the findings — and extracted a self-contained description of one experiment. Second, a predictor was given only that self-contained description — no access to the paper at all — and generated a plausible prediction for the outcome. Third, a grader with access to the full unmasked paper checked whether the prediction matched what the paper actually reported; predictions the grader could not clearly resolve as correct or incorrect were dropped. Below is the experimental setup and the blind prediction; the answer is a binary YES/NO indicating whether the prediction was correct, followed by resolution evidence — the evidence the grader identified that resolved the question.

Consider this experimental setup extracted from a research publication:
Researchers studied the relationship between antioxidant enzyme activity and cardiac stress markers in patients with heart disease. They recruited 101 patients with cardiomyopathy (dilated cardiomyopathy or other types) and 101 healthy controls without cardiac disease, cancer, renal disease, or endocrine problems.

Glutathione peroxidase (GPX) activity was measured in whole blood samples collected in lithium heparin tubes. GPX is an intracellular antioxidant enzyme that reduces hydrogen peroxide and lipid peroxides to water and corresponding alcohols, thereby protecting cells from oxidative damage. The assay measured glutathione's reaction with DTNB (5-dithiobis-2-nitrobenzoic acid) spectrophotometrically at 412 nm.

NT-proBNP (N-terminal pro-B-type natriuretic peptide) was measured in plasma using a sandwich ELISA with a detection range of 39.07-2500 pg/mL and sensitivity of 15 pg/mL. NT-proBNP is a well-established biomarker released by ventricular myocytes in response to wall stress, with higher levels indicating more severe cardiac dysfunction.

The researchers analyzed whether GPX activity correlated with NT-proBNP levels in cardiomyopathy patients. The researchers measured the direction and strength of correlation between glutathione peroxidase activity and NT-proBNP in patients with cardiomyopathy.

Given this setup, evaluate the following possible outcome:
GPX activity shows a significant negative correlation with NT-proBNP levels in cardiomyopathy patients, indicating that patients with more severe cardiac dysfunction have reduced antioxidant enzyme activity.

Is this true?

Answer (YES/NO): NO